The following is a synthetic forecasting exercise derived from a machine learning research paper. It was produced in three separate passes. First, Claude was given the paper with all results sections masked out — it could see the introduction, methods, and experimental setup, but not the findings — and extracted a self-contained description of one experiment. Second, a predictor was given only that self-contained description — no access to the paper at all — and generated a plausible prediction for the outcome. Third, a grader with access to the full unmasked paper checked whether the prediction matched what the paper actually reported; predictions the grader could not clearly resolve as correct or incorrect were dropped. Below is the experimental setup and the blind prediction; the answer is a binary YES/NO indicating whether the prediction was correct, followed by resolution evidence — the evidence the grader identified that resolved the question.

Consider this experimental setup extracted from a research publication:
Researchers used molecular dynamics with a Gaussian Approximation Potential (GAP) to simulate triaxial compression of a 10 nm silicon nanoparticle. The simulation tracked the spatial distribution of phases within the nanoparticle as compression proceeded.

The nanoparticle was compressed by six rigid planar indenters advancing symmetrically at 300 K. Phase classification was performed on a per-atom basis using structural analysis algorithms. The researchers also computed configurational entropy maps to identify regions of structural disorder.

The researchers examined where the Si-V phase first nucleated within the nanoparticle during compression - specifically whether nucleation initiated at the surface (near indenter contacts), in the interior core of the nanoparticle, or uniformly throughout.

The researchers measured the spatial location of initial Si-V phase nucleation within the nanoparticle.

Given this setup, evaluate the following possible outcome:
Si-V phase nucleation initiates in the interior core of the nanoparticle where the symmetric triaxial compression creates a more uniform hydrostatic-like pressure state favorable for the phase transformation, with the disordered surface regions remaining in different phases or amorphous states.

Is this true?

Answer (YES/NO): NO